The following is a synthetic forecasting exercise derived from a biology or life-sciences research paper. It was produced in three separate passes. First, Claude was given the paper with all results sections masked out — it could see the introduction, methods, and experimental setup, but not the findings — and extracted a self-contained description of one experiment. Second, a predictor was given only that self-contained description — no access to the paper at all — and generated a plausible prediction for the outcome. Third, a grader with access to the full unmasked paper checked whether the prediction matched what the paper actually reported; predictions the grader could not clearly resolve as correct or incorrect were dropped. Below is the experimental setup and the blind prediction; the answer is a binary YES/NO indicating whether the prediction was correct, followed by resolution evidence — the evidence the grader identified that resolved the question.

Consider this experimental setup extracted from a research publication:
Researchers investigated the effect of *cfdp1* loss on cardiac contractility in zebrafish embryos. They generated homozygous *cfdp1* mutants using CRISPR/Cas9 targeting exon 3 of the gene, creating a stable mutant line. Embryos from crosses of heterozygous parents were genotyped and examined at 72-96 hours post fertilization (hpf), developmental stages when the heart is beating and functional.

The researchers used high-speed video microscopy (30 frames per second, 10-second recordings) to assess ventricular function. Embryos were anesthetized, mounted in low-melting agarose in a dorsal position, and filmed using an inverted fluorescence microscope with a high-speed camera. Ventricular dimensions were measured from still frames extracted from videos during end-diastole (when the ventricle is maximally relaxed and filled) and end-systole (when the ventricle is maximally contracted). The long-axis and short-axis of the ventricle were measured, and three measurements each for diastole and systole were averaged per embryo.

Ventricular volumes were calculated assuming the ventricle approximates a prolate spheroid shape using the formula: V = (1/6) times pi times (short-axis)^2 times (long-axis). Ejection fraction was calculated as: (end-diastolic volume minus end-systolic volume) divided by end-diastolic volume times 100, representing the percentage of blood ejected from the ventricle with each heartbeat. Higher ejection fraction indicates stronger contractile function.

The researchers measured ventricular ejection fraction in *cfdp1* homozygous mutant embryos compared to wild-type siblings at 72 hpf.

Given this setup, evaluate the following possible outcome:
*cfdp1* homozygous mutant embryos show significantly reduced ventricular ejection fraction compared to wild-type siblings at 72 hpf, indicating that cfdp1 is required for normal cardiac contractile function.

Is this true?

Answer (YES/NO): YES